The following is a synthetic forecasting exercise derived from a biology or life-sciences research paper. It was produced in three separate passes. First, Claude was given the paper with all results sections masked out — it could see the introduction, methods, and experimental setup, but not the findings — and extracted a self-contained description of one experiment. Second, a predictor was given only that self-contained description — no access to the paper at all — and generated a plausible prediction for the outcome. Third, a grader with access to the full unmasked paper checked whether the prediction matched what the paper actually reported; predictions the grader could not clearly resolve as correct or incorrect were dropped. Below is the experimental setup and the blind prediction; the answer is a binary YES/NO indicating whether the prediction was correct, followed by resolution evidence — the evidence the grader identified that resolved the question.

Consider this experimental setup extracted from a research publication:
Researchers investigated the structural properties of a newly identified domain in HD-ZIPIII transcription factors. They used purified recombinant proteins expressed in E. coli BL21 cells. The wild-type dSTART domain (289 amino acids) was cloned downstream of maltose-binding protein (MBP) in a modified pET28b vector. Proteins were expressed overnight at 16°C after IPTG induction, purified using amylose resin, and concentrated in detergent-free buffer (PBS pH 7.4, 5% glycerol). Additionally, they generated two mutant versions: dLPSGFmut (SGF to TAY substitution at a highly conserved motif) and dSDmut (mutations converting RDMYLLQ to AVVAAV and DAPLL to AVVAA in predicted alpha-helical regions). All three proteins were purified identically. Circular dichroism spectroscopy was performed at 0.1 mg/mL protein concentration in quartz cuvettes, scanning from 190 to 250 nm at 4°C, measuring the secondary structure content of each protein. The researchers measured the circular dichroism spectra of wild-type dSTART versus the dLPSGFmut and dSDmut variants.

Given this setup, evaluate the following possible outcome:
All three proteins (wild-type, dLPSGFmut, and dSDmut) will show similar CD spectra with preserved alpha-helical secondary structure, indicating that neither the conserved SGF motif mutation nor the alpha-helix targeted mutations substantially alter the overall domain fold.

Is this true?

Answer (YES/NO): YES